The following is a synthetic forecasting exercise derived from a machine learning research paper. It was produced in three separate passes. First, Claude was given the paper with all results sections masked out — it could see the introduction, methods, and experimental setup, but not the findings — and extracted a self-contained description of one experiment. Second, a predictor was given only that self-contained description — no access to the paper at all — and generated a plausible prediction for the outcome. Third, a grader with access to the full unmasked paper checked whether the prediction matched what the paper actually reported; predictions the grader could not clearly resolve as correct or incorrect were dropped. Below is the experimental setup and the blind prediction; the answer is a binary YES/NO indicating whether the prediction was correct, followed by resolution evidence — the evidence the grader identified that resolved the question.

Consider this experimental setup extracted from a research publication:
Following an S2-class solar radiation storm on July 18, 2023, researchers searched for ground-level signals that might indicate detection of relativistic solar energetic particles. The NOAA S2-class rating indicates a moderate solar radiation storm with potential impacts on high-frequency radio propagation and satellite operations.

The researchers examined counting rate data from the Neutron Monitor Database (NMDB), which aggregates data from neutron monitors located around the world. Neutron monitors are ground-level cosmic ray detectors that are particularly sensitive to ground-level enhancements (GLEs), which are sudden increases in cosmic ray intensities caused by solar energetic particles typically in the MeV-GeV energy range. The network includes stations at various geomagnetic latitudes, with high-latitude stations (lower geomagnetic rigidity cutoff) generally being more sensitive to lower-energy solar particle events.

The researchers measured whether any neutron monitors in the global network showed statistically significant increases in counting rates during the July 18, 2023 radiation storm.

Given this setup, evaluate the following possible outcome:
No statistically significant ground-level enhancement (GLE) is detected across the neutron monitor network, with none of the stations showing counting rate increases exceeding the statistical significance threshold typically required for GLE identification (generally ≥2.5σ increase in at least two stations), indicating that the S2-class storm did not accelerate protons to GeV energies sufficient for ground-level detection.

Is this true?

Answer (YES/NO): NO